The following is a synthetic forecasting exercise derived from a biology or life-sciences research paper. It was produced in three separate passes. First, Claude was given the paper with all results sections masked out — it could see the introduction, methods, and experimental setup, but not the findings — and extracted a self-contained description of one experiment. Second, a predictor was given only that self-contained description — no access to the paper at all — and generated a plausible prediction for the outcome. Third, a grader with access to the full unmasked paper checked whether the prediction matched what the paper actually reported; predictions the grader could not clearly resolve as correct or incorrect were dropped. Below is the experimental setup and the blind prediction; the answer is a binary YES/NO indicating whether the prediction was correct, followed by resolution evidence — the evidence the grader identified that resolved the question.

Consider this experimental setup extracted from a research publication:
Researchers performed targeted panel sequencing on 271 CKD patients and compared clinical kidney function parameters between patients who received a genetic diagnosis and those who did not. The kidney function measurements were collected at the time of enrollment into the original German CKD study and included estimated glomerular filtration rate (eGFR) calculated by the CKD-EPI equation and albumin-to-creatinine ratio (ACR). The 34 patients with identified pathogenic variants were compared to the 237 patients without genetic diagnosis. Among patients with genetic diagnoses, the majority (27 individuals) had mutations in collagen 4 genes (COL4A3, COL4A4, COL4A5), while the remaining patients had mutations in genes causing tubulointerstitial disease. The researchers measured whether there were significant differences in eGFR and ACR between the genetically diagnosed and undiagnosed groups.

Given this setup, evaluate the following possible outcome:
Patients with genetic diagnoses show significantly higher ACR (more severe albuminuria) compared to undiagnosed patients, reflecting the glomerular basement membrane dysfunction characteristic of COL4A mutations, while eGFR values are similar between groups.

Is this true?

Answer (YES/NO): YES